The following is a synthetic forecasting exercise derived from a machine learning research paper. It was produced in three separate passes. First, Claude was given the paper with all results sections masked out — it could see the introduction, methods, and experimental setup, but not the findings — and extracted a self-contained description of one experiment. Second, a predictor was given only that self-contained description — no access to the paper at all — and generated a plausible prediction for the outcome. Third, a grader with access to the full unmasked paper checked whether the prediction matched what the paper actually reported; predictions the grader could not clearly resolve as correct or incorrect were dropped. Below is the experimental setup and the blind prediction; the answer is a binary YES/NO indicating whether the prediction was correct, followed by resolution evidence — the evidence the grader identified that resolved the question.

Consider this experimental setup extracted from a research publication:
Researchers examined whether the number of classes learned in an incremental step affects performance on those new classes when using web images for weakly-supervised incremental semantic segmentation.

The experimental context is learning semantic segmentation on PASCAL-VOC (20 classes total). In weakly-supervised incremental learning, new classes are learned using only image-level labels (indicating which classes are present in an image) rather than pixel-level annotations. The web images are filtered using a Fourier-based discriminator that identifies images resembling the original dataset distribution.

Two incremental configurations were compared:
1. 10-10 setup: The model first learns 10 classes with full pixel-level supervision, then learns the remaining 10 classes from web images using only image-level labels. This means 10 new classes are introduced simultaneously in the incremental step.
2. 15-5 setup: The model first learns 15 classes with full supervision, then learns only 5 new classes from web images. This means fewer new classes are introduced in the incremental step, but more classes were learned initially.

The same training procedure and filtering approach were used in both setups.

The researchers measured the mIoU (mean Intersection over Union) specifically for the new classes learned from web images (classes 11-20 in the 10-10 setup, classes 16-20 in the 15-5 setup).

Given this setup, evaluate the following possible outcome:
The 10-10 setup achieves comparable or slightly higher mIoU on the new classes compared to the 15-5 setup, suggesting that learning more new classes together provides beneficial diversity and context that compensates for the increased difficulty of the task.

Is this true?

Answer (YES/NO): NO